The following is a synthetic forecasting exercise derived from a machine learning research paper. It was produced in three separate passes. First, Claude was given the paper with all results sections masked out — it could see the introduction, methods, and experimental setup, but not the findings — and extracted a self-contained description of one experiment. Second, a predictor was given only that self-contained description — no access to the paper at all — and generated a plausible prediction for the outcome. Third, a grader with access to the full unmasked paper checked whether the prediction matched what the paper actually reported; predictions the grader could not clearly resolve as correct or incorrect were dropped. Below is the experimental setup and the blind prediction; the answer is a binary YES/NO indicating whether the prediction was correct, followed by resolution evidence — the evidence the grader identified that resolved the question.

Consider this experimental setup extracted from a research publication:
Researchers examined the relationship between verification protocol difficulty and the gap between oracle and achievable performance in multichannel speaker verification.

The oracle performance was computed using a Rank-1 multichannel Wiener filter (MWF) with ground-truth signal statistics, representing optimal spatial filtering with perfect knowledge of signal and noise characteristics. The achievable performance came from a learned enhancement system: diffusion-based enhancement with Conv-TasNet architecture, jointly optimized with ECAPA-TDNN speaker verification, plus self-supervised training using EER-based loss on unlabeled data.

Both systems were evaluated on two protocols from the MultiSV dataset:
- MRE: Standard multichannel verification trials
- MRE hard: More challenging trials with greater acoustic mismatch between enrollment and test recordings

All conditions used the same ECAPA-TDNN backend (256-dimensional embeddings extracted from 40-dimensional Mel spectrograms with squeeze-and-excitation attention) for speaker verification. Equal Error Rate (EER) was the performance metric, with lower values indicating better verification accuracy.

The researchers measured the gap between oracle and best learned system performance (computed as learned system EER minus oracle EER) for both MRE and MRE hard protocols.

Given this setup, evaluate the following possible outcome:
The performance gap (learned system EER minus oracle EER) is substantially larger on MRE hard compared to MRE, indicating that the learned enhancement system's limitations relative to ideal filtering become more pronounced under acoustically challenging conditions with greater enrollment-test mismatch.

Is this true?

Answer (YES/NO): NO